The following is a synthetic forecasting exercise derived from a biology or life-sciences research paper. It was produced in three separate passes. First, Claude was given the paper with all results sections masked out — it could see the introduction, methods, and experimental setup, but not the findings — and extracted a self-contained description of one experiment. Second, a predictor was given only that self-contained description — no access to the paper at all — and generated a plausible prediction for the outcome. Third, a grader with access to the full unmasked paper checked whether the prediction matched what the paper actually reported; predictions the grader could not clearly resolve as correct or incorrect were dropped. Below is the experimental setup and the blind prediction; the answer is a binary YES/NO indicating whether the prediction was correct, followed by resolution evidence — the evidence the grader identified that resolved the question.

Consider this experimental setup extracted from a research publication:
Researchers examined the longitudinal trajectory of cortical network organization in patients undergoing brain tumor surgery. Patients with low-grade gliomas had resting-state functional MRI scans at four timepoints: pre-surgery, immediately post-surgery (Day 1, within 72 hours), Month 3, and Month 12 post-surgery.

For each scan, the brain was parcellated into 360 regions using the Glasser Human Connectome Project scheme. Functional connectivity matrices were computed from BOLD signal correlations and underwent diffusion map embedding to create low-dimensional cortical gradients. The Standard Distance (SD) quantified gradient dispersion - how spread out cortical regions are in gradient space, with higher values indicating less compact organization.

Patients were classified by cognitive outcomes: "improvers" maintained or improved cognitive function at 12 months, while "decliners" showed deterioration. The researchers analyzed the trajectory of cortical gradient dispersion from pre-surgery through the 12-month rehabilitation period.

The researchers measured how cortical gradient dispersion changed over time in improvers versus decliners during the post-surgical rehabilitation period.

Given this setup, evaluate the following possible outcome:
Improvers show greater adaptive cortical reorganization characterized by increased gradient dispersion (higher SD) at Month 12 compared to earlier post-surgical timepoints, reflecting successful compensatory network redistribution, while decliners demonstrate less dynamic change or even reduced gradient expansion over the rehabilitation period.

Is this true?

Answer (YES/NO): NO